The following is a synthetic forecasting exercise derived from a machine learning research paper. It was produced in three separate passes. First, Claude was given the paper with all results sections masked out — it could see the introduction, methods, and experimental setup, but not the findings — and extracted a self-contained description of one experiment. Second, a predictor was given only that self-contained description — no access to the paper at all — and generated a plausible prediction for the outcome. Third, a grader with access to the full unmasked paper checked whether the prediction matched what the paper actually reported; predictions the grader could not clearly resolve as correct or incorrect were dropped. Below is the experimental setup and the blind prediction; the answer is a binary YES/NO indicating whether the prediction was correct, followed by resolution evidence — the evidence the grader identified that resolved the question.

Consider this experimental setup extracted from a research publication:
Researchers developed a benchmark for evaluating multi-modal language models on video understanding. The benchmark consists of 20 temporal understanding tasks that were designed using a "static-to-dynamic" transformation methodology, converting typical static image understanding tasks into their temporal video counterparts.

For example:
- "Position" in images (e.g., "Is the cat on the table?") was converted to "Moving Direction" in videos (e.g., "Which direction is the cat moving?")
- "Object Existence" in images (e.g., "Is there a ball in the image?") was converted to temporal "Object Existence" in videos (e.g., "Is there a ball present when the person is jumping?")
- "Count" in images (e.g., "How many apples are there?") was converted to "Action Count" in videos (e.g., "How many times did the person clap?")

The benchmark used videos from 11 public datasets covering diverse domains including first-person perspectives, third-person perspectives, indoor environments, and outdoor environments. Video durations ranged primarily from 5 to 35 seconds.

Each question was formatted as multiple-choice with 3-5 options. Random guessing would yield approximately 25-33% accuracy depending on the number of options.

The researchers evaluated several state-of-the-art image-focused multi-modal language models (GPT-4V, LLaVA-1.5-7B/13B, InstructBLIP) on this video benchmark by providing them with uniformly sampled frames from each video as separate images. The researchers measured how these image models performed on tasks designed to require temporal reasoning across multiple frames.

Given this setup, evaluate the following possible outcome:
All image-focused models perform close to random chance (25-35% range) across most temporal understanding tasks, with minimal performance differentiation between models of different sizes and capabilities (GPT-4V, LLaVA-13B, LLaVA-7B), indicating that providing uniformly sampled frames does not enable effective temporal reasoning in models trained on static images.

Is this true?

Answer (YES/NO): NO